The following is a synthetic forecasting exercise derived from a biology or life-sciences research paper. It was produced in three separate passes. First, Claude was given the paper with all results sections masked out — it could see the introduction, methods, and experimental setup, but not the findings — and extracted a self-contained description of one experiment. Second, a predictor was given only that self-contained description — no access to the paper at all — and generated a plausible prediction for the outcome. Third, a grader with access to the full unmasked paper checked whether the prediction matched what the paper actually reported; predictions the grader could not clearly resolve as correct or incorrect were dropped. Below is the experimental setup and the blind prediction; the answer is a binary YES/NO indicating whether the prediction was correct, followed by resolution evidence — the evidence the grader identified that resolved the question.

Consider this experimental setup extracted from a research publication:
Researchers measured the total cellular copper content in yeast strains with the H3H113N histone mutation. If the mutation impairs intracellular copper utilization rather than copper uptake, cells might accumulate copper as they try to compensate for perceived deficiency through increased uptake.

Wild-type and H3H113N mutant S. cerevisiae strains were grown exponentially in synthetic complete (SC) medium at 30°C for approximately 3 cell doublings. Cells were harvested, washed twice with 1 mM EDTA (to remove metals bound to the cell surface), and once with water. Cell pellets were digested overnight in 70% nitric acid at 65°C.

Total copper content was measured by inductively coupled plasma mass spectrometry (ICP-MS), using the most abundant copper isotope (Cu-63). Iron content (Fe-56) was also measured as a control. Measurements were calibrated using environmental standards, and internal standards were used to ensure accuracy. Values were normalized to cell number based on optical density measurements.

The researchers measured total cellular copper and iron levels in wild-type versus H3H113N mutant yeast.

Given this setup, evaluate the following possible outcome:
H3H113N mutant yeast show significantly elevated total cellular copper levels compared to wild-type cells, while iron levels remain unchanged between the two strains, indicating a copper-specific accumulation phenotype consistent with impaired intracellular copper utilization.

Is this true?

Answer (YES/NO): NO